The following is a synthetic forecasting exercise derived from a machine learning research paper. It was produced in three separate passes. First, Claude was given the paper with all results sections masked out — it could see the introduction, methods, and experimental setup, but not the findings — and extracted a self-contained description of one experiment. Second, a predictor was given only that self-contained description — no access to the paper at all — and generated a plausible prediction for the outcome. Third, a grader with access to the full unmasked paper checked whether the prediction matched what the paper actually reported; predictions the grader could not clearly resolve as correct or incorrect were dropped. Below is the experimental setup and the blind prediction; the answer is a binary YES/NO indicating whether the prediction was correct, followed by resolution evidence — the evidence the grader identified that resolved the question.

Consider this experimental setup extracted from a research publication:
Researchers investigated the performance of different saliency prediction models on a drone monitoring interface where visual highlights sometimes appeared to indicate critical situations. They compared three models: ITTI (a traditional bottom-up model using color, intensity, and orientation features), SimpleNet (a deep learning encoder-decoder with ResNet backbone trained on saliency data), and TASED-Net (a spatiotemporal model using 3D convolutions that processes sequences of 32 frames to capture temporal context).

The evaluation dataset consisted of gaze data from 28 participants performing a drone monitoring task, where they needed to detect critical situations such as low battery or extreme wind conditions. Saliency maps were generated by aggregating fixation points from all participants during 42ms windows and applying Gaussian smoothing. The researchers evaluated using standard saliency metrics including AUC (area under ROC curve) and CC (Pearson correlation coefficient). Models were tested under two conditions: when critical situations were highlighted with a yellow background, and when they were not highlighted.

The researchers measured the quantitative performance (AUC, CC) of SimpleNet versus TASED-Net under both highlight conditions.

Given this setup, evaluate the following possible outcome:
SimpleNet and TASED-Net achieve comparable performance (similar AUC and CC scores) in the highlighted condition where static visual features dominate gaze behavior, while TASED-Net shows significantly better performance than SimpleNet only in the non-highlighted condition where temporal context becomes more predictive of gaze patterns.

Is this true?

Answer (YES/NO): NO